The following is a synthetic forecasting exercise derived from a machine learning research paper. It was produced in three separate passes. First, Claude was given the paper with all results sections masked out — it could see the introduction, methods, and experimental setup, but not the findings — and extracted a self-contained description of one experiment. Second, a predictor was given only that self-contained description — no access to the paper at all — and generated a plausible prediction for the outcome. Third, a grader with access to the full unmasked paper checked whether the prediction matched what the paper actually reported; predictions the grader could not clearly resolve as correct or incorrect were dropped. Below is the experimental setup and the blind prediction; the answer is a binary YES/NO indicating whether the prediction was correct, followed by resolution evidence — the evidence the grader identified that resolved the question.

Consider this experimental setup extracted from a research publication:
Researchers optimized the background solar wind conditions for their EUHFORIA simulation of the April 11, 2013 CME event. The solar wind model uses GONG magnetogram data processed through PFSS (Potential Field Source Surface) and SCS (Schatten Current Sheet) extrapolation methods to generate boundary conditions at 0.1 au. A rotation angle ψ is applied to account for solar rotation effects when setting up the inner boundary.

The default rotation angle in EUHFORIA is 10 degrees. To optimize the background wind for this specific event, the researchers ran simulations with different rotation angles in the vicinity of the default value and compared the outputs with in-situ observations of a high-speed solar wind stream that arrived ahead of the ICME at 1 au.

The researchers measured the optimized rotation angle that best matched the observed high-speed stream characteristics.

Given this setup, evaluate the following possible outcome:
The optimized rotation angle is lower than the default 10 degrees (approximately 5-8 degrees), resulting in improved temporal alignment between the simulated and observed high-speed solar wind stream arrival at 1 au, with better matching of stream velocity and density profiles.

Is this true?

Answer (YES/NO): NO